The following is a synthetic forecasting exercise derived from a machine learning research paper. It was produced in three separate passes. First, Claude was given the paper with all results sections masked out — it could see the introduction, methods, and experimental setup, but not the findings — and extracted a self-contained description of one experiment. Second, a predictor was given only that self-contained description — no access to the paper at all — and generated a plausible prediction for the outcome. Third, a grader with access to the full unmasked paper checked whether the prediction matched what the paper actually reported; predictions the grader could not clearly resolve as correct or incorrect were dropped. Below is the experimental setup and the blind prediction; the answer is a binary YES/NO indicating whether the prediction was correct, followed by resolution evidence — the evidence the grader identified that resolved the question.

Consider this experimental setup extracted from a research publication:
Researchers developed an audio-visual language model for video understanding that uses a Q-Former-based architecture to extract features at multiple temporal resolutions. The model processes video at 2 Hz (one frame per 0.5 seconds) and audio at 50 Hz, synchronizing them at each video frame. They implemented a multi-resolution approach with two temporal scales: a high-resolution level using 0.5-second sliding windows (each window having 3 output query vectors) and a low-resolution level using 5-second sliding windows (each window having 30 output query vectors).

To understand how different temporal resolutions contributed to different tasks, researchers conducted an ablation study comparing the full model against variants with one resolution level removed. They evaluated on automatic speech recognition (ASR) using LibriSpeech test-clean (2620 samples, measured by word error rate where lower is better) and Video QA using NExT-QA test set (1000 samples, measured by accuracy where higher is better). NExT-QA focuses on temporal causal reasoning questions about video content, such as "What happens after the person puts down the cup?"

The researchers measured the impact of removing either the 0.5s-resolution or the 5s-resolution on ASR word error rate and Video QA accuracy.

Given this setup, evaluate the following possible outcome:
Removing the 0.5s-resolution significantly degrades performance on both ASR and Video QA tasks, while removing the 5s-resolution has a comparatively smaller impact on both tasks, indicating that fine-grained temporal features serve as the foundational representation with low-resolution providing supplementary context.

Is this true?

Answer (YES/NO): NO